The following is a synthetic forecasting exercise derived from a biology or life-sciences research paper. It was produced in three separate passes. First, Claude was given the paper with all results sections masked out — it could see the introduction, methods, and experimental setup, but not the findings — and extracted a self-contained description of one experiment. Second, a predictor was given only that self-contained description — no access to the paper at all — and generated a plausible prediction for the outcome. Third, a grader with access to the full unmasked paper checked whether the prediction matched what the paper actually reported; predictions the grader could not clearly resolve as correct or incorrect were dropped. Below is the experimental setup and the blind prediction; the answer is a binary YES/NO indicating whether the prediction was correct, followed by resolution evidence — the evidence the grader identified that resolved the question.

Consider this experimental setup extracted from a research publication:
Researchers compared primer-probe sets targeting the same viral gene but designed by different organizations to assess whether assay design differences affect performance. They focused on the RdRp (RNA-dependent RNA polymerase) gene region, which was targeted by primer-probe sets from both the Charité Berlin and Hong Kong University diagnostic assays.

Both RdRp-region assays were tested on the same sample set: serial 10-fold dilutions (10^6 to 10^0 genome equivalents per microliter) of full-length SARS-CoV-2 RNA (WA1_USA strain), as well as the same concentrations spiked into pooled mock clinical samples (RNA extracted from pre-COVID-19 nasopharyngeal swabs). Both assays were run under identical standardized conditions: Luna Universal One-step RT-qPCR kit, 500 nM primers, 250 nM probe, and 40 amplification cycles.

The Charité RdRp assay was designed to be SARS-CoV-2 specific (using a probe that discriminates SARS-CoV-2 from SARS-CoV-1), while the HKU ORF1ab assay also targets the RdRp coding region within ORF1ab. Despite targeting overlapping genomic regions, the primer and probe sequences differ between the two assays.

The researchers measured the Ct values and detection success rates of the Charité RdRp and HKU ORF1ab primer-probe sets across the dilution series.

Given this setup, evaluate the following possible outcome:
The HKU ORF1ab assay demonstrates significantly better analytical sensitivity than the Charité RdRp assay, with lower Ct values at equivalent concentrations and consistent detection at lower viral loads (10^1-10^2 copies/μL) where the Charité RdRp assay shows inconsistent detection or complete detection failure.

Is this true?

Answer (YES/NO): YES